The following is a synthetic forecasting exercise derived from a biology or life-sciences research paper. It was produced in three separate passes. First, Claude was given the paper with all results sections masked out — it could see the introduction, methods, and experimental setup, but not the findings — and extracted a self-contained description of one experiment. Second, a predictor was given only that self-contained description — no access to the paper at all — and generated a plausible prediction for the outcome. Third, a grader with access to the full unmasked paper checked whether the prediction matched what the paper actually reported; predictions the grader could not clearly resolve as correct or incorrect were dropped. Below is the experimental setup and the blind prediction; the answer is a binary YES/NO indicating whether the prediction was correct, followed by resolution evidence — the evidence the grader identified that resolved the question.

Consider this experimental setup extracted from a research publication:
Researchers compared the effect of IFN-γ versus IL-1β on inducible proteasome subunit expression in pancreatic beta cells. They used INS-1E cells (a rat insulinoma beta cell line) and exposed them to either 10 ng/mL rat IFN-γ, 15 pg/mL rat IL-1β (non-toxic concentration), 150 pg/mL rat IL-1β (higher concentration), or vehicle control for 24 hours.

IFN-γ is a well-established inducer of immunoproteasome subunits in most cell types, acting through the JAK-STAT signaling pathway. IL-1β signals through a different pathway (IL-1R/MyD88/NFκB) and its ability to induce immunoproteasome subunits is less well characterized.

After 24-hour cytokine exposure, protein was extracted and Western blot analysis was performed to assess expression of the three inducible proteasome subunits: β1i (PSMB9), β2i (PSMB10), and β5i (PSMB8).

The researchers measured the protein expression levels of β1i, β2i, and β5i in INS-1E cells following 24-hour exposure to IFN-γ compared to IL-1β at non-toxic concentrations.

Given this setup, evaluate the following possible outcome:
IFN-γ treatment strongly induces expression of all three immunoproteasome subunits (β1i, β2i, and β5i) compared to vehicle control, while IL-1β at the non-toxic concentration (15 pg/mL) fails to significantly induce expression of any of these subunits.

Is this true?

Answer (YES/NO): NO